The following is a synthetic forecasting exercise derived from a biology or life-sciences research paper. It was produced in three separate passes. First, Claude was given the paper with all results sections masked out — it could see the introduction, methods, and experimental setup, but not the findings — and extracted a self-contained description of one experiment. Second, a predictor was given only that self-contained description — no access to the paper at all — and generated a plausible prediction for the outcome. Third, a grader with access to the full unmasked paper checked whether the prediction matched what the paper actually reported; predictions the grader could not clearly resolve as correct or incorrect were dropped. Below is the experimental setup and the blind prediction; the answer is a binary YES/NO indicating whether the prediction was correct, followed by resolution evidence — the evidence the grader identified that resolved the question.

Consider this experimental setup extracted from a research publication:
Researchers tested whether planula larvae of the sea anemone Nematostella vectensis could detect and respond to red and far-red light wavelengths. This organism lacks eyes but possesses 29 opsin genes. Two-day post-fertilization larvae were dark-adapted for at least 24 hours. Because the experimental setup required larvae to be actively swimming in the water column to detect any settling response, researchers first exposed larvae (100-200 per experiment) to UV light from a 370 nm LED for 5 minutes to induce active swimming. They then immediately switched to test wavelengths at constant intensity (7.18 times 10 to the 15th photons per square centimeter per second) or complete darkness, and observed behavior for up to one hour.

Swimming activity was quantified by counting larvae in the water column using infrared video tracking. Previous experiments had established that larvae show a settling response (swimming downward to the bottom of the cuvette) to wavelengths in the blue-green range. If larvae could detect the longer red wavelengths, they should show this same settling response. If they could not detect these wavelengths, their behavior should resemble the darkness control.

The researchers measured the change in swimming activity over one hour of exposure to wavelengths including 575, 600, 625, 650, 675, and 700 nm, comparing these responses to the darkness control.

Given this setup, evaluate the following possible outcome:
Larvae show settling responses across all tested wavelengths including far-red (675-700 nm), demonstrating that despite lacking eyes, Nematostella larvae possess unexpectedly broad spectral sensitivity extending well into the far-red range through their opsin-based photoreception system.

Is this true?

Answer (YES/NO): NO